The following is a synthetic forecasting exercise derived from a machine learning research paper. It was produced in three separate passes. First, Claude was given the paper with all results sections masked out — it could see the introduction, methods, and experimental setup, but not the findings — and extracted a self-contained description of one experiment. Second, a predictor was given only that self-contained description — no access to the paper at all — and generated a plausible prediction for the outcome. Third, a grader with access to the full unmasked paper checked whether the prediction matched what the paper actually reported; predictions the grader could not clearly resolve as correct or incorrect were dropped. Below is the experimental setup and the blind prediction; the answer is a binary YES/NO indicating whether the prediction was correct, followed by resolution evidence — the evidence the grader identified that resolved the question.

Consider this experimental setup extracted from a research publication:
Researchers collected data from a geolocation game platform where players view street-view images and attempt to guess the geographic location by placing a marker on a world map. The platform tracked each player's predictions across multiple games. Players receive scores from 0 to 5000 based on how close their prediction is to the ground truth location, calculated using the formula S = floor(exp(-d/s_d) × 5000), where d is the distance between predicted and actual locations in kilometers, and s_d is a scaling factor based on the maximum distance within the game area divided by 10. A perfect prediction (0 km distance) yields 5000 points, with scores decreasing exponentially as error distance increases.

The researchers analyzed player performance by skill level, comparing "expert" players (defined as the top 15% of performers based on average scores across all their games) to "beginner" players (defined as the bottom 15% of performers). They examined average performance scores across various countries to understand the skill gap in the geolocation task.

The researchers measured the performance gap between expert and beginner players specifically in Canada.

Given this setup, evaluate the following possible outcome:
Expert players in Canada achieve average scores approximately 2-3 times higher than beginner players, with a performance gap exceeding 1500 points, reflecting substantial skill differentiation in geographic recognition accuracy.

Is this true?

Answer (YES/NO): NO